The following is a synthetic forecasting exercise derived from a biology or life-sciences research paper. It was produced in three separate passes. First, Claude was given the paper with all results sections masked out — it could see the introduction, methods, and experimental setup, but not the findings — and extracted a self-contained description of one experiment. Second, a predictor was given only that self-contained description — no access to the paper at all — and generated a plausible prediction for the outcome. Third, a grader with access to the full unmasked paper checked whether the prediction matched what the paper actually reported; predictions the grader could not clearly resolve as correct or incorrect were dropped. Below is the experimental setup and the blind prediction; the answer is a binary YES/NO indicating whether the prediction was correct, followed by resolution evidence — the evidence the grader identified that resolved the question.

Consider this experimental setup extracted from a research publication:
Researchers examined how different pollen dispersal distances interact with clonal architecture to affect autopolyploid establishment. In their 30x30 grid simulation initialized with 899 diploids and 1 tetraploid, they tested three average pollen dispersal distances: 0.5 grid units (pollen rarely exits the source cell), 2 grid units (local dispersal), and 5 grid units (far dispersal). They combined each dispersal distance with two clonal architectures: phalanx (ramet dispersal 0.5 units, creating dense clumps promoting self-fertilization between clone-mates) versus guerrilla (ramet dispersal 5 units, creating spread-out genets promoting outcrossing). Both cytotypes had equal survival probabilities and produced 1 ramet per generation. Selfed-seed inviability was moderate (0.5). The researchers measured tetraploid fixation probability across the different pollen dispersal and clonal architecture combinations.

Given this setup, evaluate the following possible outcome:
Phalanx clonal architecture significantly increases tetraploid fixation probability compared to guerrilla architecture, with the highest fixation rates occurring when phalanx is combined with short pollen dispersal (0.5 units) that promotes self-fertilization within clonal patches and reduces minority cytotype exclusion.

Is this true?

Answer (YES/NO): NO